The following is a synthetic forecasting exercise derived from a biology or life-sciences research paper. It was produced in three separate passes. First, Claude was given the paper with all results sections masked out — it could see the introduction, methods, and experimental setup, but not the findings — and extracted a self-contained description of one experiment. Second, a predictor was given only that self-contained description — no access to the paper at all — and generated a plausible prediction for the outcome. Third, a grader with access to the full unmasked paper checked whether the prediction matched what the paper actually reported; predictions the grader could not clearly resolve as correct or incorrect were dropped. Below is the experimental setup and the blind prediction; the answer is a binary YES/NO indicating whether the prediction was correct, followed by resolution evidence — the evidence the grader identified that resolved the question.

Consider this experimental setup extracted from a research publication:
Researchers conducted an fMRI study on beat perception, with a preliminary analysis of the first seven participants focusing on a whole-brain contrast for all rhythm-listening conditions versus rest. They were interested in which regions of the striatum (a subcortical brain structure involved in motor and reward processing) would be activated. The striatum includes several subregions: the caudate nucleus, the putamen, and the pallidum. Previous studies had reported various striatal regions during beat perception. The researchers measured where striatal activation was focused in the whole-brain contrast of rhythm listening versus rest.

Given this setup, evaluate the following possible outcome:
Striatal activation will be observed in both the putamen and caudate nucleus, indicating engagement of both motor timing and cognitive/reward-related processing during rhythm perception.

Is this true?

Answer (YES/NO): NO